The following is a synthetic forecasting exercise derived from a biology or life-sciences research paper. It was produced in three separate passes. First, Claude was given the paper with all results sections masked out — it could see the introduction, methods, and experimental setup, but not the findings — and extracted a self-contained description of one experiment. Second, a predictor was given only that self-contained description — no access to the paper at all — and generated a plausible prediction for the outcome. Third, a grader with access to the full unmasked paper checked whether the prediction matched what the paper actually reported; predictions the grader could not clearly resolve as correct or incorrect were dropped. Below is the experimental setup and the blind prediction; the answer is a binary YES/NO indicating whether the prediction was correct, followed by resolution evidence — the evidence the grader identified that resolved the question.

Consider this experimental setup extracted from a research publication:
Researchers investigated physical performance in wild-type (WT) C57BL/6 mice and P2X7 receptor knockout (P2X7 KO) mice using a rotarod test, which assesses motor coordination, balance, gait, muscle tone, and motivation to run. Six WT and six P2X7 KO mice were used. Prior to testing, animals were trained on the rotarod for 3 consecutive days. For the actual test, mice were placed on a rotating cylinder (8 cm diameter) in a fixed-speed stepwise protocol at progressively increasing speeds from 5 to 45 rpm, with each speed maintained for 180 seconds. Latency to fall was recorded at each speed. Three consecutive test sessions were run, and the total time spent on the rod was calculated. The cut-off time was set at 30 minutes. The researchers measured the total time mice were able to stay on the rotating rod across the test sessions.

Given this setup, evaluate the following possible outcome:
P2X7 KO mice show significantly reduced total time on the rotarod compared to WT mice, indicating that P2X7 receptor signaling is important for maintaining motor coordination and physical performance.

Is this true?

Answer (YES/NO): YES